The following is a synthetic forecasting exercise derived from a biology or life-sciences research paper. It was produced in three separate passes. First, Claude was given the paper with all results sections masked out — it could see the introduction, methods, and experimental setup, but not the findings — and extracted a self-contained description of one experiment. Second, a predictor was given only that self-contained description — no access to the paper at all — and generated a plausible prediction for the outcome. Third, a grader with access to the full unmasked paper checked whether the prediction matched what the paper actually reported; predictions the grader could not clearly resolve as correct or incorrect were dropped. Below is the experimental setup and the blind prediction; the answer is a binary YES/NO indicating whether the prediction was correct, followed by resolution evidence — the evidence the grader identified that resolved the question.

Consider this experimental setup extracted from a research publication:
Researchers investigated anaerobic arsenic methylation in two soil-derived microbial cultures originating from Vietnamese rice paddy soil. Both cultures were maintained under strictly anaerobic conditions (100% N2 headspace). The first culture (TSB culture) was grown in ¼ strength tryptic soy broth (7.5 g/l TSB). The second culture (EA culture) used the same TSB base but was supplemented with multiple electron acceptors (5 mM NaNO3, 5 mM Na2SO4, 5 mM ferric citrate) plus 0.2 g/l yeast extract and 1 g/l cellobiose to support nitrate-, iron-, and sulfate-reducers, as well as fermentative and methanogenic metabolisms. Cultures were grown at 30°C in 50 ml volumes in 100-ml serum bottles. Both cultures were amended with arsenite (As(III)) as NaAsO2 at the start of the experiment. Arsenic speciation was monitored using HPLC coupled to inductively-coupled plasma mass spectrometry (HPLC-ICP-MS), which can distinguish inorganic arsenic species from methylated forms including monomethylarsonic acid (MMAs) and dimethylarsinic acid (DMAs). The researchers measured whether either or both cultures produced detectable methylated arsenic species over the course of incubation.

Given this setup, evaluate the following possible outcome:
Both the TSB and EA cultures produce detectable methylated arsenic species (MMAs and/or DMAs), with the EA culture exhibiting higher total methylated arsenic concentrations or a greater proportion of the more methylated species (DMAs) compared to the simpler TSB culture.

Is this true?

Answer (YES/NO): YES